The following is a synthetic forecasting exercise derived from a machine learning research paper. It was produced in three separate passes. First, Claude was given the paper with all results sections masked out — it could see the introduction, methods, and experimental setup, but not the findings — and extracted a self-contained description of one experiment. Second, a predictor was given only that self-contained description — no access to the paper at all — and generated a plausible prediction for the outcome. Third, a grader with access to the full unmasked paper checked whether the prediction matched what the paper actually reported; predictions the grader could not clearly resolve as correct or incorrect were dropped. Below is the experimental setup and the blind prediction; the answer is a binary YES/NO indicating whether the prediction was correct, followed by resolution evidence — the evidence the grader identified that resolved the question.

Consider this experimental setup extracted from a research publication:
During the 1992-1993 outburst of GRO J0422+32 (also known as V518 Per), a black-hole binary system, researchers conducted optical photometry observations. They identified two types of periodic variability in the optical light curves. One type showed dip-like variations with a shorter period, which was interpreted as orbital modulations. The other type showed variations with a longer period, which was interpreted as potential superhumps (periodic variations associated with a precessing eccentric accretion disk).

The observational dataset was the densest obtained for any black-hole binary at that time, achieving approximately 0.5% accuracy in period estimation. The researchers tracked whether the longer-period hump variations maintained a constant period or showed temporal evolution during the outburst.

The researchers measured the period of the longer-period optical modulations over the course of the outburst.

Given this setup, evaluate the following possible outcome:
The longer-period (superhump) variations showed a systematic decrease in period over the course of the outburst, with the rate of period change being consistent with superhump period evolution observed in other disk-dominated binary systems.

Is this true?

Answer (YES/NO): NO